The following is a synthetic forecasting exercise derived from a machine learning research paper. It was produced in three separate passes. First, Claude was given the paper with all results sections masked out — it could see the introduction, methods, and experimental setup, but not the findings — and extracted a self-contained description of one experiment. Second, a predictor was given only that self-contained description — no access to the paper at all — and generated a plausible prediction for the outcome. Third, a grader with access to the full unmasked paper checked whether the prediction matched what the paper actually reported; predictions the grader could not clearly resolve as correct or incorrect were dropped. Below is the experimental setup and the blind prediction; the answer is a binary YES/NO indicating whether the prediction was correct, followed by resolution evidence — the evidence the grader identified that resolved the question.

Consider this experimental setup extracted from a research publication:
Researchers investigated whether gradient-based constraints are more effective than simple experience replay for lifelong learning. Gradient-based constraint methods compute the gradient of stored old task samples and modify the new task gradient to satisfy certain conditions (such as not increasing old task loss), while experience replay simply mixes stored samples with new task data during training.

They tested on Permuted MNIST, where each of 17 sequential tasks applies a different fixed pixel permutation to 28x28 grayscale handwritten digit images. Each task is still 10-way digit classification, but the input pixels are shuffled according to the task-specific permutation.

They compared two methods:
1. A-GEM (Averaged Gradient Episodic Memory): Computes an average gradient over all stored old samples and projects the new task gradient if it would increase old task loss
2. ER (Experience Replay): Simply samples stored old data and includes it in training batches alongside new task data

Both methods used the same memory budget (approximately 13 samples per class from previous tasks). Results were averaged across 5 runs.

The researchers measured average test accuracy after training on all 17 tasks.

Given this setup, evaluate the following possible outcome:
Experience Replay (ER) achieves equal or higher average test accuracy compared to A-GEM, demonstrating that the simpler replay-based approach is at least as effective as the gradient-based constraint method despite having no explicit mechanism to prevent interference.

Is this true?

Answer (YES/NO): YES